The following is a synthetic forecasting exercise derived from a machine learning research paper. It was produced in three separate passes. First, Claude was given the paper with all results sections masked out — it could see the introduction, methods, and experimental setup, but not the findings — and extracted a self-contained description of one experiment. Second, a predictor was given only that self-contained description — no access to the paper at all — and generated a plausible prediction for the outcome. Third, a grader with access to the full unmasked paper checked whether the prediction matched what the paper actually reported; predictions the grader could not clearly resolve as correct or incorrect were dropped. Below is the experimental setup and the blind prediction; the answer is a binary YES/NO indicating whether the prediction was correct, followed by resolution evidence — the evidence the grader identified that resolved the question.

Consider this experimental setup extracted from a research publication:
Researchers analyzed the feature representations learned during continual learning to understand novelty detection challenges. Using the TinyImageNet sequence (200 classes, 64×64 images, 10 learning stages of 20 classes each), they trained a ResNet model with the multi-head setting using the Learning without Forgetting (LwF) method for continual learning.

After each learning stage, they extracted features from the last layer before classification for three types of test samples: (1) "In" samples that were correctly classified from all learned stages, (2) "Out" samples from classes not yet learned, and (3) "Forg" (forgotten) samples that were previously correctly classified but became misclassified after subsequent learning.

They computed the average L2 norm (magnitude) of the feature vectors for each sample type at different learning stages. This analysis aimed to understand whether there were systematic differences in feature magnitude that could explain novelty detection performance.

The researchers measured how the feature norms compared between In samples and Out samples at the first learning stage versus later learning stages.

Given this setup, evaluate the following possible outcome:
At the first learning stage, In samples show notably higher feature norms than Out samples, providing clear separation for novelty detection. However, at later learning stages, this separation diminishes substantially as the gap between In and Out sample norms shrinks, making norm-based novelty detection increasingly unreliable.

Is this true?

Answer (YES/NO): YES